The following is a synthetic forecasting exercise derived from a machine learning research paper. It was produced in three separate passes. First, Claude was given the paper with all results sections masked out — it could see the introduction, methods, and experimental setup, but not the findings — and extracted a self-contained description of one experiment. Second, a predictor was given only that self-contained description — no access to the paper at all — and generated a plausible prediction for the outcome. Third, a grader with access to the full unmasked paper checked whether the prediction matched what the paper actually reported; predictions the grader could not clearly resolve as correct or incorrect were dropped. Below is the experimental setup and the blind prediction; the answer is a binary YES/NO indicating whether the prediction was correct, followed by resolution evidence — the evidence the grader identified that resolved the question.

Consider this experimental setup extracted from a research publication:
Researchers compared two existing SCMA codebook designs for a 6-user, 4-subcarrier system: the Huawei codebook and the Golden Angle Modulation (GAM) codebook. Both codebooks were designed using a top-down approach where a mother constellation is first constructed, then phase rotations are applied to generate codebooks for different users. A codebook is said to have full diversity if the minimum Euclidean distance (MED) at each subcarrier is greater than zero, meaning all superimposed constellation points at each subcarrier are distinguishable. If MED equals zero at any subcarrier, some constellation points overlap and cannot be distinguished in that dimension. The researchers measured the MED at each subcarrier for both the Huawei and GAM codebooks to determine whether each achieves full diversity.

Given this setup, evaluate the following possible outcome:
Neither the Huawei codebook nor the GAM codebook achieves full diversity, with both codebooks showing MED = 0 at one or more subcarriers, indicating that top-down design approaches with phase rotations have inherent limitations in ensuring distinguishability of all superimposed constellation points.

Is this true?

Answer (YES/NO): NO